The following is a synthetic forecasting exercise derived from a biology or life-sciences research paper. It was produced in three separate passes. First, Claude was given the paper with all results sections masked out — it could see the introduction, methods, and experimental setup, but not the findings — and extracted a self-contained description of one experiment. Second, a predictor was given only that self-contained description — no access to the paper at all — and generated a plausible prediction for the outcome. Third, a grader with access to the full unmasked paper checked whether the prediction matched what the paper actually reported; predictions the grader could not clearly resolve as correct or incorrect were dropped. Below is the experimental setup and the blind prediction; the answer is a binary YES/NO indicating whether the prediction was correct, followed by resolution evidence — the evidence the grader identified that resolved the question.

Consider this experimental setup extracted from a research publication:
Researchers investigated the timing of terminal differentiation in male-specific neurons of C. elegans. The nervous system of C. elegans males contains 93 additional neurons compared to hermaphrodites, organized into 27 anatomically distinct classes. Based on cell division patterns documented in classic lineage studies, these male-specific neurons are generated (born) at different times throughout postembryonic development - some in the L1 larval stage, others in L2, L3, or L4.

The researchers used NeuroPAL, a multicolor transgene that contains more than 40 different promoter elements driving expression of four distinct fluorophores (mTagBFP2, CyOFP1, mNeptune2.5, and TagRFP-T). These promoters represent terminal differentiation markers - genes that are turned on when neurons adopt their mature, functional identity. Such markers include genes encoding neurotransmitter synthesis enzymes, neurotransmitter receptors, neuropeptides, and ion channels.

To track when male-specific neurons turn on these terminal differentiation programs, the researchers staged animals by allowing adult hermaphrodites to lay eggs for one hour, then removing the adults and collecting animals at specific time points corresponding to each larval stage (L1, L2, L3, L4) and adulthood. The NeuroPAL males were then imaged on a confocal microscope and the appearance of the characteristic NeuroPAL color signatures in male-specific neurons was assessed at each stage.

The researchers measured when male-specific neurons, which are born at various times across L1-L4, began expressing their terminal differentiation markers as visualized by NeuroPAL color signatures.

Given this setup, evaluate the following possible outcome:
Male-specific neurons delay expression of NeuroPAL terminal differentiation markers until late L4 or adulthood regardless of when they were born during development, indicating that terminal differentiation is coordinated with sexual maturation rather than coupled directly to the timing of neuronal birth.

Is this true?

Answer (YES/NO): YES